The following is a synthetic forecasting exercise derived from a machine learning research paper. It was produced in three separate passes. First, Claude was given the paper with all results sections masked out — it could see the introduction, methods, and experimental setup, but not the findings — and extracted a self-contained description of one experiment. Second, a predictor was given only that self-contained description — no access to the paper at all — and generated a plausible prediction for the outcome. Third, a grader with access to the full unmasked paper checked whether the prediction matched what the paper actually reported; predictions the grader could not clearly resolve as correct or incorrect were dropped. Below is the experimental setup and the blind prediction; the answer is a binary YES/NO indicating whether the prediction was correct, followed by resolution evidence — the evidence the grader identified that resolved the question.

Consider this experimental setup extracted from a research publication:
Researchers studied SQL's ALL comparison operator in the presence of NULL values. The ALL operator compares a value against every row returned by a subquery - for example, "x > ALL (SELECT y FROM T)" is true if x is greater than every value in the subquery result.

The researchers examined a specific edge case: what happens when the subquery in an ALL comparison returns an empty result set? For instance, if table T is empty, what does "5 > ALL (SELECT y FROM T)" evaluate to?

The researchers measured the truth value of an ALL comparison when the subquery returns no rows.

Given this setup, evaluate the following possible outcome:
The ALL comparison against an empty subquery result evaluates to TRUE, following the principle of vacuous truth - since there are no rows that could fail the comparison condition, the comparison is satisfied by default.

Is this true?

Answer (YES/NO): YES